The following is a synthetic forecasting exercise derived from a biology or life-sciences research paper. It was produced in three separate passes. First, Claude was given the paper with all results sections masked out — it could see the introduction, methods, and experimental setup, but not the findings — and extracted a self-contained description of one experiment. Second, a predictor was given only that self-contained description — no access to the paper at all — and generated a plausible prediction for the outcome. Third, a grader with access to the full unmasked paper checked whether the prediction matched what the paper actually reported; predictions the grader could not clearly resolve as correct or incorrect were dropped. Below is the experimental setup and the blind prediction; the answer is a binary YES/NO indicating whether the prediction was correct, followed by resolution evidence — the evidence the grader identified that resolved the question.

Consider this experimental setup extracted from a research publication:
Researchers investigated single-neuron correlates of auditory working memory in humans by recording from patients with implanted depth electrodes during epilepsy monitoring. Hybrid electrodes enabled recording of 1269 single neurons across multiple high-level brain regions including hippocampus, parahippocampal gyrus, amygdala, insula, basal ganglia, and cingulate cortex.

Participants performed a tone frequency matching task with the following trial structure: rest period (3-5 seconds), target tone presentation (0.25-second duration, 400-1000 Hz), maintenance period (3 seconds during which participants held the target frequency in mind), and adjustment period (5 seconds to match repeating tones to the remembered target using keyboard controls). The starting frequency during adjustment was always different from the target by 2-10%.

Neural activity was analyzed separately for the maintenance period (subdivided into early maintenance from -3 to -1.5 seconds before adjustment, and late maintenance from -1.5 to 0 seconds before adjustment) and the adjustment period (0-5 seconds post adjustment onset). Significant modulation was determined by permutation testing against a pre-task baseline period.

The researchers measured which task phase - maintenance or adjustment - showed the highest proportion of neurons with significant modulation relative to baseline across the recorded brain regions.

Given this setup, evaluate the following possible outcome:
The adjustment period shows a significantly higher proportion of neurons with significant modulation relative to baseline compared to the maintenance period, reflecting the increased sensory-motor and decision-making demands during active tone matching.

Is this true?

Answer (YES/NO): YES